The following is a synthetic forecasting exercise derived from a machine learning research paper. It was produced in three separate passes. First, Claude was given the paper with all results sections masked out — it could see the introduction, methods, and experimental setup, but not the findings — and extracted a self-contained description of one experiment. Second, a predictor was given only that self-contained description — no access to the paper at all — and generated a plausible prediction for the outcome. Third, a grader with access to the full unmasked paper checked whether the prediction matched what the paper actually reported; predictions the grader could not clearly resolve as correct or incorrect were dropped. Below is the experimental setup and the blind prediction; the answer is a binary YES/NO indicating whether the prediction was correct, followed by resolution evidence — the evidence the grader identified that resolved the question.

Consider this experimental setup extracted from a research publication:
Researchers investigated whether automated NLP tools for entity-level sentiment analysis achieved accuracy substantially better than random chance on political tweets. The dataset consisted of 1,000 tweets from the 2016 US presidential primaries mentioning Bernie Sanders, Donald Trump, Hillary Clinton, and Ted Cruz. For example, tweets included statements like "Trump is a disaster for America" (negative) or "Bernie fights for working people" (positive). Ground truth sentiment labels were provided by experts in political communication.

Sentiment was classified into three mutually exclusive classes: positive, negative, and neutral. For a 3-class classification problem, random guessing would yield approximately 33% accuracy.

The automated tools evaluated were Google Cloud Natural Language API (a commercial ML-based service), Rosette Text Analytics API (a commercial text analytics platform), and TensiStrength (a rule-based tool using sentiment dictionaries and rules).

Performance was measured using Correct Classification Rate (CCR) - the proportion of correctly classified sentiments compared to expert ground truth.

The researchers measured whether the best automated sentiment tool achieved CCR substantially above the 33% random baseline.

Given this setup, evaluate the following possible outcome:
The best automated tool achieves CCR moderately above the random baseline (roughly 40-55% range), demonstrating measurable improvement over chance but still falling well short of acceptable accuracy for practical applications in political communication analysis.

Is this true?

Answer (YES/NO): YES